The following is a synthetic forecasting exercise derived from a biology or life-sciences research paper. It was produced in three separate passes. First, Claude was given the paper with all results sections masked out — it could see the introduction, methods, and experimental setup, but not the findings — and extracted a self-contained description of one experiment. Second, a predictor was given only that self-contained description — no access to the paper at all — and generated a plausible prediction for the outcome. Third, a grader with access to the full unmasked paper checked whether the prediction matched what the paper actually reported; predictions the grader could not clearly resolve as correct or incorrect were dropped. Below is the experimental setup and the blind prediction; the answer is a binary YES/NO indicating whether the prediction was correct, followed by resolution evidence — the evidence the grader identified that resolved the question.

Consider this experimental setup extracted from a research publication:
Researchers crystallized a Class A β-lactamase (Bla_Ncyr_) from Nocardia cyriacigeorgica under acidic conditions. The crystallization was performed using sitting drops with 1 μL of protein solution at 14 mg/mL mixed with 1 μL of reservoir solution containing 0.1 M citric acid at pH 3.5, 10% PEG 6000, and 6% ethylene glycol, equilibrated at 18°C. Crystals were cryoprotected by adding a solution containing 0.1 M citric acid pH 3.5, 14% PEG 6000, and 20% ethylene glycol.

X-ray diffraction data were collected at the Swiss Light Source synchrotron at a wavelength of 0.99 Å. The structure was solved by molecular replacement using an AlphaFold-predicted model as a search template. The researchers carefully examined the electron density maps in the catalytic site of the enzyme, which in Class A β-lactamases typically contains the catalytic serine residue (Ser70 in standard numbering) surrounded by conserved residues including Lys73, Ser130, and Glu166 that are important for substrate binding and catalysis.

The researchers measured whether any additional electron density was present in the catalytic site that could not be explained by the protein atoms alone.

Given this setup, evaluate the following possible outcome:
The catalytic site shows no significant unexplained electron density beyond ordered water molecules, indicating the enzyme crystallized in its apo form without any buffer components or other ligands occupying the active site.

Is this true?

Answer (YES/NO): NO